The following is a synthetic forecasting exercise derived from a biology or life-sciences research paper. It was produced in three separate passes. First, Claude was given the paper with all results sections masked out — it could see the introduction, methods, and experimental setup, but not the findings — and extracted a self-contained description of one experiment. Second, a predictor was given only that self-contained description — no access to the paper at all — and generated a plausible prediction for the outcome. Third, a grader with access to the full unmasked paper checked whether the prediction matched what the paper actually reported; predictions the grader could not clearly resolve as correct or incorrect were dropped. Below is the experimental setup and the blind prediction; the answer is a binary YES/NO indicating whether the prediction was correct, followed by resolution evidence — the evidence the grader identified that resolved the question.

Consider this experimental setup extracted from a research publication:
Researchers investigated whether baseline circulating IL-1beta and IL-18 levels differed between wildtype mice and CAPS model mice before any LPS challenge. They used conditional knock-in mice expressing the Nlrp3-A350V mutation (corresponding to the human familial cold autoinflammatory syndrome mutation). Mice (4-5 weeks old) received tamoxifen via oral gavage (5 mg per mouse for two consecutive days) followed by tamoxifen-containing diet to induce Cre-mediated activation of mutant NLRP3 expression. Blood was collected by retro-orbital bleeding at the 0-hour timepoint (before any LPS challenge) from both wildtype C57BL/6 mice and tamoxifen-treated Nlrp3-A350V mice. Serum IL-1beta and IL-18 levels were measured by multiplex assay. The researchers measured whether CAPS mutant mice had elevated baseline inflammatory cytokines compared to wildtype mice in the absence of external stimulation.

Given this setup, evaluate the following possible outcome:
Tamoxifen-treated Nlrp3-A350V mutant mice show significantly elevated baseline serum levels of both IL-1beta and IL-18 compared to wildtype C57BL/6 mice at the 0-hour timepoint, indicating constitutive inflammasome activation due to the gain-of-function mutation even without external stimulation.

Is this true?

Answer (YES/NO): NO